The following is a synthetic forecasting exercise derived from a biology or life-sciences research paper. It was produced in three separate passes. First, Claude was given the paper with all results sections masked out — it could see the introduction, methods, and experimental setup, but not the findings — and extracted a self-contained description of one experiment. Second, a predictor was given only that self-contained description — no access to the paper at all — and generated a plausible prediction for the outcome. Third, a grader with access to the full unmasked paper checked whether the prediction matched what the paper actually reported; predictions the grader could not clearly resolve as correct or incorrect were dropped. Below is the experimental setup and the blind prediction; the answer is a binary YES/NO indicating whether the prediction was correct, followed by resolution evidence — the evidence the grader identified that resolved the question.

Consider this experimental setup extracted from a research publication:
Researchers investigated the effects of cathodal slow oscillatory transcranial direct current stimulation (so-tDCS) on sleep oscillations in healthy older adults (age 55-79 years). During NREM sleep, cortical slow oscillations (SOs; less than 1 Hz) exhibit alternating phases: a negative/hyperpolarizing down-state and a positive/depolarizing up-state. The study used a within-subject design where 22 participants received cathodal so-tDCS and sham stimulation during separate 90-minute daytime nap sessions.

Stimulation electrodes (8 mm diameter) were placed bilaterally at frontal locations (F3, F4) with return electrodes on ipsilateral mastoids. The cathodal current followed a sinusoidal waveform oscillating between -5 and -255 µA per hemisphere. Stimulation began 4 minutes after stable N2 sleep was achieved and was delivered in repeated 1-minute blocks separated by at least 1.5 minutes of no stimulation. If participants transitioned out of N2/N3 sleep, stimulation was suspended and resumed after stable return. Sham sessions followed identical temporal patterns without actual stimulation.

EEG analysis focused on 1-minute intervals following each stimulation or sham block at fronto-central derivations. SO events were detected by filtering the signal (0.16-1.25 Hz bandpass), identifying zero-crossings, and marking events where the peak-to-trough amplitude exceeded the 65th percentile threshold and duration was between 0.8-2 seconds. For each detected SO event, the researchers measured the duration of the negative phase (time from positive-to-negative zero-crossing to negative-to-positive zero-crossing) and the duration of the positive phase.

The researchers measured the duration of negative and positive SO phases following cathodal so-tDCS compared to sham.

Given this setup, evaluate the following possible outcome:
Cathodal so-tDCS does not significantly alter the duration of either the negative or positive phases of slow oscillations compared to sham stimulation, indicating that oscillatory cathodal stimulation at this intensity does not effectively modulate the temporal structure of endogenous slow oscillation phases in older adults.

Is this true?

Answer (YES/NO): NO